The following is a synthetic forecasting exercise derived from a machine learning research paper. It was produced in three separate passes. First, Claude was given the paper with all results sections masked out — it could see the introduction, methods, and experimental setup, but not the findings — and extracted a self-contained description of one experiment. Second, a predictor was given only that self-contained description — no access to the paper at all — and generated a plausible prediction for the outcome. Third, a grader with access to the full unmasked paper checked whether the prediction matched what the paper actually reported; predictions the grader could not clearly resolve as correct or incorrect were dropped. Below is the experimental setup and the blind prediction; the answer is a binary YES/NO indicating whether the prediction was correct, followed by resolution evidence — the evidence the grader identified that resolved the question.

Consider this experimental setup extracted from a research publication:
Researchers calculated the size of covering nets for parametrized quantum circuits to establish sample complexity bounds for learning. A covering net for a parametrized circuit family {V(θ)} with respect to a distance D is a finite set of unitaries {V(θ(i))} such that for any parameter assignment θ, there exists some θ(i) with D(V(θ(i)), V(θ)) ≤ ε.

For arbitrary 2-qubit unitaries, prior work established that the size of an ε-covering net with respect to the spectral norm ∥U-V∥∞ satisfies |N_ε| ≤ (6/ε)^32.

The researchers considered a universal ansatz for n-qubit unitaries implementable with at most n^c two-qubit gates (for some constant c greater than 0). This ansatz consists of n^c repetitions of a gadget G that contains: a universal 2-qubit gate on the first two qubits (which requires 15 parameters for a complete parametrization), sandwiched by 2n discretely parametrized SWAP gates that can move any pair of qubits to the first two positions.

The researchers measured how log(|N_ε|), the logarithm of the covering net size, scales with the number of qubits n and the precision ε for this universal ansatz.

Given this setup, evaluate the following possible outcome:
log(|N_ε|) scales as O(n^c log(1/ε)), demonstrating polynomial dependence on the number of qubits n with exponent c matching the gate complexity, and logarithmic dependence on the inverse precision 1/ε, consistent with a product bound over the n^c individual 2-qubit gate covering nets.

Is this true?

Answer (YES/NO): NO